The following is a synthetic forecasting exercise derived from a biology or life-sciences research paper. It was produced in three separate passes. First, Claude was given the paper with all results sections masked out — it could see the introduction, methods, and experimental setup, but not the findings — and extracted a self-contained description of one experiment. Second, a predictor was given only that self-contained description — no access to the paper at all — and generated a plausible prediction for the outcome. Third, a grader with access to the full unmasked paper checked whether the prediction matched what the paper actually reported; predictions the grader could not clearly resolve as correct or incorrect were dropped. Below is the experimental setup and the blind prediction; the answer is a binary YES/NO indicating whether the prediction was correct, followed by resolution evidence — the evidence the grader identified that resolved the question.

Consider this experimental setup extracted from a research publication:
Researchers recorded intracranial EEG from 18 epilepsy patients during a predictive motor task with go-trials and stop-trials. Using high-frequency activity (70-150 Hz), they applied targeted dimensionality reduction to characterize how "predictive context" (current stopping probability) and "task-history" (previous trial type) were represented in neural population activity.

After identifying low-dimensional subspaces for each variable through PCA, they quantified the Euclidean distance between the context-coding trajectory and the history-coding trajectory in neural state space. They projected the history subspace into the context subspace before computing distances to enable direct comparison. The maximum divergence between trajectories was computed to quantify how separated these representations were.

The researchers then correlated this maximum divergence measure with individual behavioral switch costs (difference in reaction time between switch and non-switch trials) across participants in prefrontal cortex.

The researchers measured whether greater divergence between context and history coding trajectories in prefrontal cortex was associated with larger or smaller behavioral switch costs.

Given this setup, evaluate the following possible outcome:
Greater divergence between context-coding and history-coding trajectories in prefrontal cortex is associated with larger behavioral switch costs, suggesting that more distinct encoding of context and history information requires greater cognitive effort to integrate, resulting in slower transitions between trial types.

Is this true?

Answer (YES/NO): NO